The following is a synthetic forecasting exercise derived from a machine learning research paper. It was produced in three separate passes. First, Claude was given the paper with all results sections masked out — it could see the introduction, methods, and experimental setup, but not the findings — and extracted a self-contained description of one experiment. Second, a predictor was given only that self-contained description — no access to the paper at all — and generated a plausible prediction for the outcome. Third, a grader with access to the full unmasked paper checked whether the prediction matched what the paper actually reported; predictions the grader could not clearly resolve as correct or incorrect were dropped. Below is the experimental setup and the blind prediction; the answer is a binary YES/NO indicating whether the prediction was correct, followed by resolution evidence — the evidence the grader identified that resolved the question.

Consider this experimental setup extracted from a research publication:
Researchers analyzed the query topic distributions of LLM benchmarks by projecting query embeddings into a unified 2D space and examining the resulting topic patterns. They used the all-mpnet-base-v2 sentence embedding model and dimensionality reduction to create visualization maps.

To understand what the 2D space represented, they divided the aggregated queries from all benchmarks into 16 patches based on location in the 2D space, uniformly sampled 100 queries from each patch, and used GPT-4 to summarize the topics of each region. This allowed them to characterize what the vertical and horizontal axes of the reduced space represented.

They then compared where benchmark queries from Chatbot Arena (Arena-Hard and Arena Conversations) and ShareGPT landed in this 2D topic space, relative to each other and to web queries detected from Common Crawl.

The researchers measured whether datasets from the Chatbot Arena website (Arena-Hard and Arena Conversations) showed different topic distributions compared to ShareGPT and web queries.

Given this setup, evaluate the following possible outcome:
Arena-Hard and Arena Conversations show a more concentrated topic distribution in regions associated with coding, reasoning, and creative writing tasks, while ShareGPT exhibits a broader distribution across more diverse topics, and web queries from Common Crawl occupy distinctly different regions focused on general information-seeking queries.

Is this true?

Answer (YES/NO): NO